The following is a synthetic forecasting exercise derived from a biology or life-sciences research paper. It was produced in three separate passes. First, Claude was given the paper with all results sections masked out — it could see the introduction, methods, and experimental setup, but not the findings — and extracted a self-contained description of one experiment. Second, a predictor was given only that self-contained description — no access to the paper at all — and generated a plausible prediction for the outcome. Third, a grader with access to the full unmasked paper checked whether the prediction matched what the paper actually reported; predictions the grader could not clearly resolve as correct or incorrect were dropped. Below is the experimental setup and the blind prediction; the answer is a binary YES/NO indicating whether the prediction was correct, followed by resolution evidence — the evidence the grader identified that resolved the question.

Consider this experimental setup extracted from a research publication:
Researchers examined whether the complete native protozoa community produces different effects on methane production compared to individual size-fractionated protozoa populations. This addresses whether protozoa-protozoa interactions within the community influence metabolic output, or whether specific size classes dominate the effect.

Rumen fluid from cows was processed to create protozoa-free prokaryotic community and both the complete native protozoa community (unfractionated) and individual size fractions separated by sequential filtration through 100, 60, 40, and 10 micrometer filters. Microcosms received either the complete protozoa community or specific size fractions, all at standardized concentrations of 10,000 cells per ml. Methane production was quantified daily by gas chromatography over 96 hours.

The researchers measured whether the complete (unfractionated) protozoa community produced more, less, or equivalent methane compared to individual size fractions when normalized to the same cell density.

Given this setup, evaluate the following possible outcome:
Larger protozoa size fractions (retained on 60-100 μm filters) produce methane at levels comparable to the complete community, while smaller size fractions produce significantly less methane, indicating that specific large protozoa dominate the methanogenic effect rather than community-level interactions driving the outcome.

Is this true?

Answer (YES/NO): NO